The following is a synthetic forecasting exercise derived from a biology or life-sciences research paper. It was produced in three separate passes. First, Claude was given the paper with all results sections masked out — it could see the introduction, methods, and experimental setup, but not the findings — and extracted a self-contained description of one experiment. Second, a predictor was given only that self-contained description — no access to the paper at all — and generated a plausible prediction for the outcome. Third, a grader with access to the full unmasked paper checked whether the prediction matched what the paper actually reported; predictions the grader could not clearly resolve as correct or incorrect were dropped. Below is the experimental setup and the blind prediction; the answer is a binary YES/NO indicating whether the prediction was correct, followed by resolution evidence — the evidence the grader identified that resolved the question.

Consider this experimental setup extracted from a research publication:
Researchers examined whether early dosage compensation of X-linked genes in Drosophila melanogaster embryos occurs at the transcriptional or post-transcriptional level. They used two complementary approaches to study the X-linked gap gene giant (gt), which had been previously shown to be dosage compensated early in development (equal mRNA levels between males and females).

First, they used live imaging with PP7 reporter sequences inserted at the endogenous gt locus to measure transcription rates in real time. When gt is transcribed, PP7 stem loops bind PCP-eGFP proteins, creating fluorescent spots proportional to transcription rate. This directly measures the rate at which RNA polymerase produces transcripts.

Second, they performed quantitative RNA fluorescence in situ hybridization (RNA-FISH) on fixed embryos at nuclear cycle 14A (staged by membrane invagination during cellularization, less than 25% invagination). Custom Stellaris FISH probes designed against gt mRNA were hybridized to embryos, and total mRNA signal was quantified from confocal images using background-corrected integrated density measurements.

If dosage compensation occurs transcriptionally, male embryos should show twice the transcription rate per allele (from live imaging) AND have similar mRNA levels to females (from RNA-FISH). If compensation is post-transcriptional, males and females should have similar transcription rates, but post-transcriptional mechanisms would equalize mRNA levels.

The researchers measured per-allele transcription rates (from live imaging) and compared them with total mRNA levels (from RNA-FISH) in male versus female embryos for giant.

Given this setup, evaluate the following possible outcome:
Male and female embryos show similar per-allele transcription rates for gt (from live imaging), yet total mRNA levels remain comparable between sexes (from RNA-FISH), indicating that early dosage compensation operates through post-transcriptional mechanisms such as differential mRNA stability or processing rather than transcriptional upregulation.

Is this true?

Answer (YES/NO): YES